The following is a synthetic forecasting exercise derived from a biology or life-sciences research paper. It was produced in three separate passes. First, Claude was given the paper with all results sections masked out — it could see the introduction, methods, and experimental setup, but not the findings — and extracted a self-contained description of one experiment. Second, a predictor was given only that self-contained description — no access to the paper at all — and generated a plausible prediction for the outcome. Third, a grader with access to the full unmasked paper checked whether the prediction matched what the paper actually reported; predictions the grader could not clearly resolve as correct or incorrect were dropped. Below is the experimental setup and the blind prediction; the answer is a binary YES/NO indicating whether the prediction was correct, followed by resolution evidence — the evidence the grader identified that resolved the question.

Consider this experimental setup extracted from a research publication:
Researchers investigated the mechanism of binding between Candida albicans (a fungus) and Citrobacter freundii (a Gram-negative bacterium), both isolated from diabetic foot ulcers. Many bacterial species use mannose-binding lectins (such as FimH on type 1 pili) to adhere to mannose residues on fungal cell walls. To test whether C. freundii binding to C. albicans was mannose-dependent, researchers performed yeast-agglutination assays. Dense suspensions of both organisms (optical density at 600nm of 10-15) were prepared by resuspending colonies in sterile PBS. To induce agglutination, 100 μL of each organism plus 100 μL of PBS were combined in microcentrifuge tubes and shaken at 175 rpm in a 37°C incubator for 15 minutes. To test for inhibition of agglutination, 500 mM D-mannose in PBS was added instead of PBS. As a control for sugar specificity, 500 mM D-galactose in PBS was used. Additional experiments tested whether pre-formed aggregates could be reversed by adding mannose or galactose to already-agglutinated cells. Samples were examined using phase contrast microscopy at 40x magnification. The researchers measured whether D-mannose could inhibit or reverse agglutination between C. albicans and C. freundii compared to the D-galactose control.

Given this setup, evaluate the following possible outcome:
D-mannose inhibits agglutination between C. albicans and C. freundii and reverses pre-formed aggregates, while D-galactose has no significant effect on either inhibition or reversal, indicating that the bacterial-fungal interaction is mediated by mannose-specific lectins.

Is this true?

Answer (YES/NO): YES